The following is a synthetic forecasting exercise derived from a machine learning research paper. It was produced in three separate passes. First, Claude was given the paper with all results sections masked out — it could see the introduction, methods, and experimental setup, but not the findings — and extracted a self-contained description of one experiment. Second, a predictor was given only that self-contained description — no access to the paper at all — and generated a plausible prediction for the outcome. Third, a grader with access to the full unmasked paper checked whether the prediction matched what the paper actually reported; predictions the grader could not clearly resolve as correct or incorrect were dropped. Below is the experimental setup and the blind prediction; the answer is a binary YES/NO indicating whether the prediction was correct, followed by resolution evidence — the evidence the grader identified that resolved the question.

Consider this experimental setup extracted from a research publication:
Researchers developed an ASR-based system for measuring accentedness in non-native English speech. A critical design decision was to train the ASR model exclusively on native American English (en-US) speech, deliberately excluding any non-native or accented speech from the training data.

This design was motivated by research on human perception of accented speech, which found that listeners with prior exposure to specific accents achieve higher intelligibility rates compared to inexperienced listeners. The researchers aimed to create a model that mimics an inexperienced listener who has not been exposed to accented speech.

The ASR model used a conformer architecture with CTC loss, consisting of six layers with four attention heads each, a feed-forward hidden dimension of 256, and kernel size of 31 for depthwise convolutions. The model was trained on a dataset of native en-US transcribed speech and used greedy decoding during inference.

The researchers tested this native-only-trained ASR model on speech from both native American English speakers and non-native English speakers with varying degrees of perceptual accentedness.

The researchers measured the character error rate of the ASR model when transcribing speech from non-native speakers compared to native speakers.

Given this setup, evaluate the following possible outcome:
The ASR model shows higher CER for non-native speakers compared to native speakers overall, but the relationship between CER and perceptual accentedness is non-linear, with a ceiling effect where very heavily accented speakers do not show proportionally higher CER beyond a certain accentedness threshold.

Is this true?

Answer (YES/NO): NO